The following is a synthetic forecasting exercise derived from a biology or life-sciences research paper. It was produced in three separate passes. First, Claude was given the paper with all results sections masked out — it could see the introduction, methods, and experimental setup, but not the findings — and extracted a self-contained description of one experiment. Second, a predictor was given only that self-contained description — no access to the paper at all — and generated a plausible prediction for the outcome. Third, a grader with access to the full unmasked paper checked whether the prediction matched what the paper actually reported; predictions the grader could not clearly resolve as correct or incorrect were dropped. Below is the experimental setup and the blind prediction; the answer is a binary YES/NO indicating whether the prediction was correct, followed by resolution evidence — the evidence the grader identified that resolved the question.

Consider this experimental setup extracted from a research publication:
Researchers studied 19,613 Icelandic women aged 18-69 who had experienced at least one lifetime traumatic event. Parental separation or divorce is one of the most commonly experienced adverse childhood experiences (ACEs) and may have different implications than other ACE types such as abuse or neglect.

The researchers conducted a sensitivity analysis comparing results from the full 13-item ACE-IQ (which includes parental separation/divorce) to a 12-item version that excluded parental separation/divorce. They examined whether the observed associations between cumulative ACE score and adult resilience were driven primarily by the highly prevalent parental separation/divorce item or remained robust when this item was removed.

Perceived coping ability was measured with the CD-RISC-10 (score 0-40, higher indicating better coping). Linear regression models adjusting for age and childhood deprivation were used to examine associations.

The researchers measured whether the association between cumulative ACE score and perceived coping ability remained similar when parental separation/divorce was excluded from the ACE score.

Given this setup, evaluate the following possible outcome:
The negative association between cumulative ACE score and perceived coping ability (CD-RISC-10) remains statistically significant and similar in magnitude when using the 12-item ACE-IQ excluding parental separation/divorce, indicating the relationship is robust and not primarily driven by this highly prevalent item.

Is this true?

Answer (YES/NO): YES